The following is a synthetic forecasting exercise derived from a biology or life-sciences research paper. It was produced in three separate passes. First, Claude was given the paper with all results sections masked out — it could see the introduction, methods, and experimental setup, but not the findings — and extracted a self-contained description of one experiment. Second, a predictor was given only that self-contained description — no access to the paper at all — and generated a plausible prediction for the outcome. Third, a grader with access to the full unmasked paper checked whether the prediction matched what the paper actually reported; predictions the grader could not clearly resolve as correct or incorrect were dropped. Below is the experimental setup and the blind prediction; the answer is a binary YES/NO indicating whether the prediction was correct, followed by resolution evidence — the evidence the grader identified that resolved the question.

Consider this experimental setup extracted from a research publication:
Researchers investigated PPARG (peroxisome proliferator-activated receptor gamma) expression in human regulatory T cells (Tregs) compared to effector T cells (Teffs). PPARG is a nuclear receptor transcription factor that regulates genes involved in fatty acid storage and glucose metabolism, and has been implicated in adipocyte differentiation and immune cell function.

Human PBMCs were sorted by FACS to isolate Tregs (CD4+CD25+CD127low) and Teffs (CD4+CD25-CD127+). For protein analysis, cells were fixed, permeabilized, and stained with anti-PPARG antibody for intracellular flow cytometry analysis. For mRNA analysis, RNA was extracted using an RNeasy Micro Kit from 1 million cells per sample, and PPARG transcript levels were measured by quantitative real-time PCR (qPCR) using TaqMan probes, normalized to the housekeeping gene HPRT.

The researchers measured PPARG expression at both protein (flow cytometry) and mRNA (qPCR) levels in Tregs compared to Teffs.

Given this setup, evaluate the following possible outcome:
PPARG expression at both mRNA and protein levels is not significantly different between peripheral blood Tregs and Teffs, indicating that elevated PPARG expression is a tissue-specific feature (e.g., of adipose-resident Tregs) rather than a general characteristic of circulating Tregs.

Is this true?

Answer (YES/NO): NO